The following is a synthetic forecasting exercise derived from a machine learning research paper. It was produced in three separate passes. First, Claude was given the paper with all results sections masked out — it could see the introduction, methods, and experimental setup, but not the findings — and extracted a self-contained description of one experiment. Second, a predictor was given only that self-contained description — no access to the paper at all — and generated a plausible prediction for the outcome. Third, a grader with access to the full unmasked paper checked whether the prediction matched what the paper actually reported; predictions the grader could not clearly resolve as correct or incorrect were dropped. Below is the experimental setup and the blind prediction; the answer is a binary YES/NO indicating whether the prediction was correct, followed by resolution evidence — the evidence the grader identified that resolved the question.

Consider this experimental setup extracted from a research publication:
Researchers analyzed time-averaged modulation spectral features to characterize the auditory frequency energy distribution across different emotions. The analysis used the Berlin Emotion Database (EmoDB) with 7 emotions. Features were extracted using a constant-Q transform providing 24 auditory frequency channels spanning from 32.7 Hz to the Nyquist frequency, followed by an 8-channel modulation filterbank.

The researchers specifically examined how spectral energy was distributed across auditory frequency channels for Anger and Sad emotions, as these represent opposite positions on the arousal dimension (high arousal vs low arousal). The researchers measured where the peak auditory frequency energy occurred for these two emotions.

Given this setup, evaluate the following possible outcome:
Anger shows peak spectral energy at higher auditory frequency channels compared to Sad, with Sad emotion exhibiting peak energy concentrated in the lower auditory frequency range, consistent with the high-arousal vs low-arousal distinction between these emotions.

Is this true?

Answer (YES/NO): YES